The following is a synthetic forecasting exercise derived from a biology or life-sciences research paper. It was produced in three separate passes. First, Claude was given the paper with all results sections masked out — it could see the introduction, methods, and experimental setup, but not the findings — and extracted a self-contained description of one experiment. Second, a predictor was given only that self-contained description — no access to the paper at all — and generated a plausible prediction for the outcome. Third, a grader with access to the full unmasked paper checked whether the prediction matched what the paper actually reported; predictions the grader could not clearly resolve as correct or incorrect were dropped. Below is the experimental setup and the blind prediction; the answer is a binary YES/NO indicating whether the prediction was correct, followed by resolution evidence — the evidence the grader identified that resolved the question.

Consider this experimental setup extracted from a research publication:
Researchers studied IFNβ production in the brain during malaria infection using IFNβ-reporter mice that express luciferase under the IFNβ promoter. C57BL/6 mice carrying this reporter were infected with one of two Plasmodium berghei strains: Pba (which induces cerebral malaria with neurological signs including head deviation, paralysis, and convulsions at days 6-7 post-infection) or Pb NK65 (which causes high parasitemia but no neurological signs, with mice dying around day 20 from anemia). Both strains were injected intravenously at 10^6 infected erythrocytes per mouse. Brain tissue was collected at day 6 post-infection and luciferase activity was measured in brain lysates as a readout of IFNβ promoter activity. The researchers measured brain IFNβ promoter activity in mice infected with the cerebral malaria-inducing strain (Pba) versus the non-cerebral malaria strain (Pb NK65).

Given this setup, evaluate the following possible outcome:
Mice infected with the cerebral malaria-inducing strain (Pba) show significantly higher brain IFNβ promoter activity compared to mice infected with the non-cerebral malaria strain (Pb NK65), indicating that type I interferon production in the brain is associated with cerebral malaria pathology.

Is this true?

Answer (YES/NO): YES